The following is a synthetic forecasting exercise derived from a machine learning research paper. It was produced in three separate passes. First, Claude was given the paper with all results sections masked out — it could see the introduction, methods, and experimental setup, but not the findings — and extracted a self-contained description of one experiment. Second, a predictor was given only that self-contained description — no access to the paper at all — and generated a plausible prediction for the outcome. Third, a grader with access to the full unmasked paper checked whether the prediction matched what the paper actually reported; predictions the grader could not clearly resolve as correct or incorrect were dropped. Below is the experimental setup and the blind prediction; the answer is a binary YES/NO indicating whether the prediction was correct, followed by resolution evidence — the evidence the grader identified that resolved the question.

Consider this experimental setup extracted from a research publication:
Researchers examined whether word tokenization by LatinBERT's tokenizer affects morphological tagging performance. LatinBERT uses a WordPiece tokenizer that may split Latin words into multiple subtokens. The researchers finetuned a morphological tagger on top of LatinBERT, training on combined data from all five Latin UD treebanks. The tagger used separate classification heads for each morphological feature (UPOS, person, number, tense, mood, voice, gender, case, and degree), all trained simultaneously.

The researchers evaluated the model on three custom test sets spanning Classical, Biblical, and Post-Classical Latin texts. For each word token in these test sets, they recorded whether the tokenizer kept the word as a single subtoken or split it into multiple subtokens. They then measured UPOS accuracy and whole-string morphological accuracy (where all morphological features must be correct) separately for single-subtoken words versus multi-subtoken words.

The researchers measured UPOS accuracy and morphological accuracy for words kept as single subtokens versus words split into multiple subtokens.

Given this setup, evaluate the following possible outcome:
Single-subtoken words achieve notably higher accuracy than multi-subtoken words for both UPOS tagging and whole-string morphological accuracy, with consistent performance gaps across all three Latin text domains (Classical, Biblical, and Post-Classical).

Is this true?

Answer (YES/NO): NO